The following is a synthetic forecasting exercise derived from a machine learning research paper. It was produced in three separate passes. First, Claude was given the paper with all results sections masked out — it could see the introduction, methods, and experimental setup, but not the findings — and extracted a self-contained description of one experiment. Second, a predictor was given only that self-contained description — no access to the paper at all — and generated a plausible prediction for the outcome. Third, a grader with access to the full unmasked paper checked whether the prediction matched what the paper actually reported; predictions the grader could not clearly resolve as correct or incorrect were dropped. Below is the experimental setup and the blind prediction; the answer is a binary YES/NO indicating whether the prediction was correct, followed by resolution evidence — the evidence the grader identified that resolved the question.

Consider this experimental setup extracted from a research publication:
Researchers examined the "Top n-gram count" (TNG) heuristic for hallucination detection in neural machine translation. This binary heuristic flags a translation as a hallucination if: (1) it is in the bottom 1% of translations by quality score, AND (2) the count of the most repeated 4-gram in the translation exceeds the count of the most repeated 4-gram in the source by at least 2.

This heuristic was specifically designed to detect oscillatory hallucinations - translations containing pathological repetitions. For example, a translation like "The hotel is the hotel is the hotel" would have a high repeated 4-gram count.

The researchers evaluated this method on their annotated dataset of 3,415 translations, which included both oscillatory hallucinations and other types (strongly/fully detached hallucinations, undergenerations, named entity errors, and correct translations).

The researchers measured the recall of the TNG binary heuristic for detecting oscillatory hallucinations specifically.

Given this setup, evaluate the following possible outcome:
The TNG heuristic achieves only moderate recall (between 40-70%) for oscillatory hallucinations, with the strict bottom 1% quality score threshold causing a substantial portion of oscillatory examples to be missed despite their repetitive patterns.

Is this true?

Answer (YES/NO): NO